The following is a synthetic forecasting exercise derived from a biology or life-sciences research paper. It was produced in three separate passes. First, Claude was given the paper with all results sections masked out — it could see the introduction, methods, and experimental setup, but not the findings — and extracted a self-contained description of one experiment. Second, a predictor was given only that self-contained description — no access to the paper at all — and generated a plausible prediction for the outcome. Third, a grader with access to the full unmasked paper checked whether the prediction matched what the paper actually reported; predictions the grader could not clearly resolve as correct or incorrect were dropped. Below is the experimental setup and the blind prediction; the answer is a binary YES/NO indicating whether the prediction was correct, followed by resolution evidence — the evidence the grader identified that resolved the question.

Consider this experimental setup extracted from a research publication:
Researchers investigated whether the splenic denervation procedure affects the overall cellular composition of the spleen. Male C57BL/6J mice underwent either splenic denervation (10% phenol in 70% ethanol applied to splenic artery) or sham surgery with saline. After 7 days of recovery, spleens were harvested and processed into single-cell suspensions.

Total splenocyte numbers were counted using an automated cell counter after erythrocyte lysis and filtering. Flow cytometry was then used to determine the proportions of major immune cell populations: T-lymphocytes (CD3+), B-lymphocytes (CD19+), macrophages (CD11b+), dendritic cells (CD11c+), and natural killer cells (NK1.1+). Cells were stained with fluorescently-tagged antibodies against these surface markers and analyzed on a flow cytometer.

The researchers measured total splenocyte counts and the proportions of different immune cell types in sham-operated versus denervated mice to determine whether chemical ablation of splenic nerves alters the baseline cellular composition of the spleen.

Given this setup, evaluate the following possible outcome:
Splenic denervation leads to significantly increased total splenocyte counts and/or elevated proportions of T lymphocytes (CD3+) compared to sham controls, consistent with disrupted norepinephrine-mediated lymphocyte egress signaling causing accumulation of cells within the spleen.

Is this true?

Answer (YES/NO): NO